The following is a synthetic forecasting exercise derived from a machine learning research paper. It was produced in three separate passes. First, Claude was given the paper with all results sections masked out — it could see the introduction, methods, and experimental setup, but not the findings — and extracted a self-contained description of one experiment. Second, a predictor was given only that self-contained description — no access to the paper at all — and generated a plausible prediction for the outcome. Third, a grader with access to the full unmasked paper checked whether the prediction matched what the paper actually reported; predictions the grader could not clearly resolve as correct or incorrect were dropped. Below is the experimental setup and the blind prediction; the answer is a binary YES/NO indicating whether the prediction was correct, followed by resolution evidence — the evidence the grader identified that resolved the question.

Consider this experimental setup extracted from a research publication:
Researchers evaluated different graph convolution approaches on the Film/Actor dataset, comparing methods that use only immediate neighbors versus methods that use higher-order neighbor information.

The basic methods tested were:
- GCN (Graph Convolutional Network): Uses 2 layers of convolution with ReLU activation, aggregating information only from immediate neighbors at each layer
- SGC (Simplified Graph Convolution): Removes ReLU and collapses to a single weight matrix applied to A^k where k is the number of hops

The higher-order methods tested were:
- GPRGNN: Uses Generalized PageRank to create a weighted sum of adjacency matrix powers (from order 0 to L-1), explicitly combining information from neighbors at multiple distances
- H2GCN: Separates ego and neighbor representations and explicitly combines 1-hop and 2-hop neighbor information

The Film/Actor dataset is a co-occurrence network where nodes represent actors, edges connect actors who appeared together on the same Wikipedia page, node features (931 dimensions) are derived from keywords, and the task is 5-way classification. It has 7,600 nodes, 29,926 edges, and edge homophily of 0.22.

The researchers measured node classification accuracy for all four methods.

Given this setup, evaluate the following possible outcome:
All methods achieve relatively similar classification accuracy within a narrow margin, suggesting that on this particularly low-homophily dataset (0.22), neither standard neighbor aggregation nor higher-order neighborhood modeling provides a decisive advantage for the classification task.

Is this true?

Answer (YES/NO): NO